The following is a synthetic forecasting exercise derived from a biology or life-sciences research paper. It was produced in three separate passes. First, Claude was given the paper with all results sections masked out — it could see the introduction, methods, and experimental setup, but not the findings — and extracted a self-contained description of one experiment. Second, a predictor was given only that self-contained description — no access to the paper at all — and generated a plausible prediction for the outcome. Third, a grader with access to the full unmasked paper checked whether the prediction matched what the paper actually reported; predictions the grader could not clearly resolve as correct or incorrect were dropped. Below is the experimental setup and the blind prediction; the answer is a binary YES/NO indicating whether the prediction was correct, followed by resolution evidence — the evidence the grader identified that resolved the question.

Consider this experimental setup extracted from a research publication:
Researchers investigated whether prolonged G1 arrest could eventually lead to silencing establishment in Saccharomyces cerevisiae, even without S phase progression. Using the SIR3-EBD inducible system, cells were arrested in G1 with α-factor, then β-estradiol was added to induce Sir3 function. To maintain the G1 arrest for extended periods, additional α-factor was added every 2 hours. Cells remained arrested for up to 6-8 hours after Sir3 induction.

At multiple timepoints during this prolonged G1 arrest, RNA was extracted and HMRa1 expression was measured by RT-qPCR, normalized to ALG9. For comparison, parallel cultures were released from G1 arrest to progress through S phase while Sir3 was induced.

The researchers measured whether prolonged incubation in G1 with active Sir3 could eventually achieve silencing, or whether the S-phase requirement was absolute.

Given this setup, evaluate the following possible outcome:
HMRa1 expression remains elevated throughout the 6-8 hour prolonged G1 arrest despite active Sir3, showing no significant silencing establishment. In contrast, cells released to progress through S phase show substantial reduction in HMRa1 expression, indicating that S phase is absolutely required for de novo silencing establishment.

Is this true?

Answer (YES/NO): YES